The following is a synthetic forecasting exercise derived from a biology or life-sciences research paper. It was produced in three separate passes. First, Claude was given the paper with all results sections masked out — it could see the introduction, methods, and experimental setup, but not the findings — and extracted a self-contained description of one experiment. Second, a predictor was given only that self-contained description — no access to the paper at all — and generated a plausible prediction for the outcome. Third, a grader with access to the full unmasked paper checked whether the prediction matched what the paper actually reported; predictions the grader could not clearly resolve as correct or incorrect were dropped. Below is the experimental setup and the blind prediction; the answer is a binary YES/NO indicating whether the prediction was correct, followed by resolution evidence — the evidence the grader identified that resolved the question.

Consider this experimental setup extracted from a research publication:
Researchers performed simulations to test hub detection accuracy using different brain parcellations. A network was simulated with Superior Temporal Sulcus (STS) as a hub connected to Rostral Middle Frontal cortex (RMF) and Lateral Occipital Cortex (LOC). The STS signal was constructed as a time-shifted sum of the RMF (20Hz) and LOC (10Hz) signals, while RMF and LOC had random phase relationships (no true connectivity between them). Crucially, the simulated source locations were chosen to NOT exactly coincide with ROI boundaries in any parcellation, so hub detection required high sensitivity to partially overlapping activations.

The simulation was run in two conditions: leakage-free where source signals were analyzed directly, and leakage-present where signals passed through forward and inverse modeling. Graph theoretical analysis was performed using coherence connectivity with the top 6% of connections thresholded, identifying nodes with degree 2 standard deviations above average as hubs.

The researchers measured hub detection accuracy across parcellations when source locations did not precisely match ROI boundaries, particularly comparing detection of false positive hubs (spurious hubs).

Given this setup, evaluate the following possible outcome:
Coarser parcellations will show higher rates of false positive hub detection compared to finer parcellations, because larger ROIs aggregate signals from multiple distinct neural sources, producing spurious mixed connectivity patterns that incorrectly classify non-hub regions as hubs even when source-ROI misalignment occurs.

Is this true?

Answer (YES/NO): NO